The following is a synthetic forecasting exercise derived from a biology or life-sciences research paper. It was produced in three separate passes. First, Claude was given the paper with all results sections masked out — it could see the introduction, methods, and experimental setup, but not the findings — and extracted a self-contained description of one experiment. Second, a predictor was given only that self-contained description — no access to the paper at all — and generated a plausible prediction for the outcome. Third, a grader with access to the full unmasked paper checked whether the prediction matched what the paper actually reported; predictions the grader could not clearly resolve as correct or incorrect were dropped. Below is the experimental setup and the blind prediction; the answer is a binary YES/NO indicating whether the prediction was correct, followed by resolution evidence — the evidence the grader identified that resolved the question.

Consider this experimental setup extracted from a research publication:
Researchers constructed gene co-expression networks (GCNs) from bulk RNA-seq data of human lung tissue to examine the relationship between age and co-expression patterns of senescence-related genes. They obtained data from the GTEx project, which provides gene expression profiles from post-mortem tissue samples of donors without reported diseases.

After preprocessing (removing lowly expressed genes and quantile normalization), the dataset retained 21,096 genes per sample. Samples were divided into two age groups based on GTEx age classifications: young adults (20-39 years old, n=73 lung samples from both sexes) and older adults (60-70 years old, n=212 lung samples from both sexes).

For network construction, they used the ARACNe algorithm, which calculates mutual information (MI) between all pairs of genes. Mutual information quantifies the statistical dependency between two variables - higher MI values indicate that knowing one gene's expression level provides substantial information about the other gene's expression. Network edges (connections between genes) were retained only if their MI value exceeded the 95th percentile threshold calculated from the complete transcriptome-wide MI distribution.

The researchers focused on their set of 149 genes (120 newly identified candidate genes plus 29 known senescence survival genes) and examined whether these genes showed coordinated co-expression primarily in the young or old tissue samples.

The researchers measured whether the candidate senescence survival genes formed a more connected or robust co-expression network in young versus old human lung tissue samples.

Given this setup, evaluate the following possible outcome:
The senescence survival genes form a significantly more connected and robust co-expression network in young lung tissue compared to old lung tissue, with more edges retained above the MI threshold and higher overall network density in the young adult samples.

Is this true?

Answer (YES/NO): YES